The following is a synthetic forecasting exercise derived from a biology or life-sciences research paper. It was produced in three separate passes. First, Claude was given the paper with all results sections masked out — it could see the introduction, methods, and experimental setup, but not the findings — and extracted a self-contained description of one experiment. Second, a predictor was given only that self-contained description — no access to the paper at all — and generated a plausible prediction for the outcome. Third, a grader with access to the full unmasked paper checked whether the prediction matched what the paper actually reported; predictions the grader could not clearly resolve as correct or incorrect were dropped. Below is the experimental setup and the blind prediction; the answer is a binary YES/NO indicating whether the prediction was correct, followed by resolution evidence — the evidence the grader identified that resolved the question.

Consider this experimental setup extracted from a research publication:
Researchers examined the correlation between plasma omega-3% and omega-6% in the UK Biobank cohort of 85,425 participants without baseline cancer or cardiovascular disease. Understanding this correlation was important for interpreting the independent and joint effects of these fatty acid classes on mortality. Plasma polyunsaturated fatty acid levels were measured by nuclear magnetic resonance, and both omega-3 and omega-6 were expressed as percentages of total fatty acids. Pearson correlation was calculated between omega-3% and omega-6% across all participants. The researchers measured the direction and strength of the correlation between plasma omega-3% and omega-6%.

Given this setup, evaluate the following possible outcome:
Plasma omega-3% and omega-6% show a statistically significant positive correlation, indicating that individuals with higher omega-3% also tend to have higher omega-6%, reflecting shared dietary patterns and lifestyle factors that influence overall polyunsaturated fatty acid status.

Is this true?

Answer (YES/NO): NO